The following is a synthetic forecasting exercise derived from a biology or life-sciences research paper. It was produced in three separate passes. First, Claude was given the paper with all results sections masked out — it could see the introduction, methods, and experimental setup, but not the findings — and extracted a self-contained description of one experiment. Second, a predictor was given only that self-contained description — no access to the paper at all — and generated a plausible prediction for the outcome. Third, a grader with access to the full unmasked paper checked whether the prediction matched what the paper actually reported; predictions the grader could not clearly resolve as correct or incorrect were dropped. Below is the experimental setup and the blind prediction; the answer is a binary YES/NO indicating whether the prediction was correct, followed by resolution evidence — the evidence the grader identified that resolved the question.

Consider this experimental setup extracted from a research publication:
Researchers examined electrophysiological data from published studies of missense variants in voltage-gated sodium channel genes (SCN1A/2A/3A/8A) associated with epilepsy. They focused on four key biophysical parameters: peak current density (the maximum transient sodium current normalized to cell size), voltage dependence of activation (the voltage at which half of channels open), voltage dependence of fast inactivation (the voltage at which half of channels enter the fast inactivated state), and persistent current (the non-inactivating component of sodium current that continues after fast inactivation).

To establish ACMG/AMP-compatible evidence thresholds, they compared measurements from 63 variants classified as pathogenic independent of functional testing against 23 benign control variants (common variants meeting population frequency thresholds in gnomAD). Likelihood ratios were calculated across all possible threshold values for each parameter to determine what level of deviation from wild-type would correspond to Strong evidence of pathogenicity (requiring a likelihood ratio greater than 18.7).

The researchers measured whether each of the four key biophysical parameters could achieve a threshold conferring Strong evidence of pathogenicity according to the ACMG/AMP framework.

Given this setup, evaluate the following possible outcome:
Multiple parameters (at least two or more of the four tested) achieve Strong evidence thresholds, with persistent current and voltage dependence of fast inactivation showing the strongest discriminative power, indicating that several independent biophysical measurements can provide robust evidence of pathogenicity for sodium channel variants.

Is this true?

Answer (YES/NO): NO